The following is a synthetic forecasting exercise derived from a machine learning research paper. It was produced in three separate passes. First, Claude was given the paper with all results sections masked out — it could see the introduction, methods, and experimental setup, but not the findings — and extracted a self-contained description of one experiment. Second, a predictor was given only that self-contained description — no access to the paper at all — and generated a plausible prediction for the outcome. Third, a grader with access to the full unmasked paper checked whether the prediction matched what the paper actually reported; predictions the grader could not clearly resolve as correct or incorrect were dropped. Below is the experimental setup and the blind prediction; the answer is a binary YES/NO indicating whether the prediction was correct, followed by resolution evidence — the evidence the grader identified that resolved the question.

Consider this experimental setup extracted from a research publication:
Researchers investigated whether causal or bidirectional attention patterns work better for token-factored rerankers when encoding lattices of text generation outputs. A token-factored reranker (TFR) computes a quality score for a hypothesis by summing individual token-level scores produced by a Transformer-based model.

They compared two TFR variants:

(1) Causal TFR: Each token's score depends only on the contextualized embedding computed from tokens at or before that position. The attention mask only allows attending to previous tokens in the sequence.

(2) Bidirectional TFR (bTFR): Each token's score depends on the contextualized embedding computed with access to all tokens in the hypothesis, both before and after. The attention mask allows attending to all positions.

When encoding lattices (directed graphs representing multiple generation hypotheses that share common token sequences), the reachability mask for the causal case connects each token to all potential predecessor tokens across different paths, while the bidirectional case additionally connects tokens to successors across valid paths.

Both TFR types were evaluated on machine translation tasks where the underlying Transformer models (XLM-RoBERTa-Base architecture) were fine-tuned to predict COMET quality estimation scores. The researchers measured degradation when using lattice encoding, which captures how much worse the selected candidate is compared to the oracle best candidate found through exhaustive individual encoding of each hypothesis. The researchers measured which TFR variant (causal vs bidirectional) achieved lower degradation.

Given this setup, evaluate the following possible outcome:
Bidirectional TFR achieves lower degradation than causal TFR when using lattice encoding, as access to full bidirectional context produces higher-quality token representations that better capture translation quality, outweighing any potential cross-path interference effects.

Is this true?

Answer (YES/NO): NO